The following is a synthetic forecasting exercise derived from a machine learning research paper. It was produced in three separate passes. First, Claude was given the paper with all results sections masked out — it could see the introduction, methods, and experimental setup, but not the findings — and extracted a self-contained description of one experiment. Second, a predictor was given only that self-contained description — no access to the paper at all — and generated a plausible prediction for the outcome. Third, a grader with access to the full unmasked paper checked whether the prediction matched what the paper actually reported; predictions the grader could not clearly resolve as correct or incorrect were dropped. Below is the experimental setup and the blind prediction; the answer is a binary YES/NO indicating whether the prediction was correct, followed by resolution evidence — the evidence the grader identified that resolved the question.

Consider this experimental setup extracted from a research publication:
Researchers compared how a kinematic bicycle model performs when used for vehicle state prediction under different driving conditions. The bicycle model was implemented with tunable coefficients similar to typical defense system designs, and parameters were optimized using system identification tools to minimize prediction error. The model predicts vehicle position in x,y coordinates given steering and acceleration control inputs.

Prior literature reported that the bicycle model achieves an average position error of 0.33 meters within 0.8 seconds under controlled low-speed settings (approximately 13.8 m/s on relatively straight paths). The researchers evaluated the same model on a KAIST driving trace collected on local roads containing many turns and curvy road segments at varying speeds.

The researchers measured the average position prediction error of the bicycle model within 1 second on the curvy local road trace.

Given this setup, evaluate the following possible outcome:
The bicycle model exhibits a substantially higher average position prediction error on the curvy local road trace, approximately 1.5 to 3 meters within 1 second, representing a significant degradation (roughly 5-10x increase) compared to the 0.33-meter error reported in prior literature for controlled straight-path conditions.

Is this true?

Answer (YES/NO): NO